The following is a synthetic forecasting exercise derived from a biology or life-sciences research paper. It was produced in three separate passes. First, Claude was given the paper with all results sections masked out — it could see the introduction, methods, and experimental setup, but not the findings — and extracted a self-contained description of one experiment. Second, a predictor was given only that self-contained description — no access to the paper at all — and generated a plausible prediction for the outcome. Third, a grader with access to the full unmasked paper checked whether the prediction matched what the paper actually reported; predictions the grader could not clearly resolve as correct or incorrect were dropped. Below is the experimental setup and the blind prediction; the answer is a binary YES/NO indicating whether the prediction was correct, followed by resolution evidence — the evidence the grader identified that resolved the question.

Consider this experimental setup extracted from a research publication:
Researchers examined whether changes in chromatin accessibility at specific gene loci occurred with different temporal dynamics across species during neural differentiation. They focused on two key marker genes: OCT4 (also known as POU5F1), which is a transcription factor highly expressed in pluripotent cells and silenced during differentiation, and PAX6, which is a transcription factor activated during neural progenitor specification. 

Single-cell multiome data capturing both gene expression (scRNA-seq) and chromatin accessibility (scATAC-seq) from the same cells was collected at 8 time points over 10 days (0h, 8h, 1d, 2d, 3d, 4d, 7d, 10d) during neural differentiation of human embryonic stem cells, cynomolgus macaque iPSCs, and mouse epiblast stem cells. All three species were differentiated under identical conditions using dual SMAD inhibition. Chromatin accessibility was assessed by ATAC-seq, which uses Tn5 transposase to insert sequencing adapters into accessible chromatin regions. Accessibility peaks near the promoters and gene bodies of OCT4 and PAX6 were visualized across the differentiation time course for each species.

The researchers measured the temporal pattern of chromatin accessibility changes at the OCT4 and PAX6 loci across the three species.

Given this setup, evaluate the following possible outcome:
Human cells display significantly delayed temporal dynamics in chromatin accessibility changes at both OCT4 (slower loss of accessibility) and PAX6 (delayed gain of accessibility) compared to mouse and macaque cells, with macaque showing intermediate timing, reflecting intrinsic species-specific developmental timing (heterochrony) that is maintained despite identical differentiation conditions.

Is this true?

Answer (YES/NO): YES